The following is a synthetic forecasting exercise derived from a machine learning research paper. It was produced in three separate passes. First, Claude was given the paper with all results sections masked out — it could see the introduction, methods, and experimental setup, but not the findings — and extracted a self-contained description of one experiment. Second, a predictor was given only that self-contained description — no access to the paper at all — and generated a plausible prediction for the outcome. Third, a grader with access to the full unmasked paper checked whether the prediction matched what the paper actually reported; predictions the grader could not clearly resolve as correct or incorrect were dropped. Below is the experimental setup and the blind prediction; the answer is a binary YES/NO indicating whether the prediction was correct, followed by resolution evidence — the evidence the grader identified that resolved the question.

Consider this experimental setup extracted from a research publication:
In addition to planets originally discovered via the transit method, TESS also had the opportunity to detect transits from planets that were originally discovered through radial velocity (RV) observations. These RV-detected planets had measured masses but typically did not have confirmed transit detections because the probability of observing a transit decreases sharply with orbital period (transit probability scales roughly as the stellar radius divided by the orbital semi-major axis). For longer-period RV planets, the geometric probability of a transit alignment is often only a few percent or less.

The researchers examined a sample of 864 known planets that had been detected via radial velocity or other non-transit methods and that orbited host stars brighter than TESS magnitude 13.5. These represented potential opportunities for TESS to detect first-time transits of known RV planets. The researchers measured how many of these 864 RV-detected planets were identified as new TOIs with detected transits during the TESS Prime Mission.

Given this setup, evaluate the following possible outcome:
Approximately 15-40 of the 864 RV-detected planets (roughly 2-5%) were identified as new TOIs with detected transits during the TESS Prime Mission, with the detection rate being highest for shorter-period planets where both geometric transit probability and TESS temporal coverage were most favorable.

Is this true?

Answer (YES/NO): NO